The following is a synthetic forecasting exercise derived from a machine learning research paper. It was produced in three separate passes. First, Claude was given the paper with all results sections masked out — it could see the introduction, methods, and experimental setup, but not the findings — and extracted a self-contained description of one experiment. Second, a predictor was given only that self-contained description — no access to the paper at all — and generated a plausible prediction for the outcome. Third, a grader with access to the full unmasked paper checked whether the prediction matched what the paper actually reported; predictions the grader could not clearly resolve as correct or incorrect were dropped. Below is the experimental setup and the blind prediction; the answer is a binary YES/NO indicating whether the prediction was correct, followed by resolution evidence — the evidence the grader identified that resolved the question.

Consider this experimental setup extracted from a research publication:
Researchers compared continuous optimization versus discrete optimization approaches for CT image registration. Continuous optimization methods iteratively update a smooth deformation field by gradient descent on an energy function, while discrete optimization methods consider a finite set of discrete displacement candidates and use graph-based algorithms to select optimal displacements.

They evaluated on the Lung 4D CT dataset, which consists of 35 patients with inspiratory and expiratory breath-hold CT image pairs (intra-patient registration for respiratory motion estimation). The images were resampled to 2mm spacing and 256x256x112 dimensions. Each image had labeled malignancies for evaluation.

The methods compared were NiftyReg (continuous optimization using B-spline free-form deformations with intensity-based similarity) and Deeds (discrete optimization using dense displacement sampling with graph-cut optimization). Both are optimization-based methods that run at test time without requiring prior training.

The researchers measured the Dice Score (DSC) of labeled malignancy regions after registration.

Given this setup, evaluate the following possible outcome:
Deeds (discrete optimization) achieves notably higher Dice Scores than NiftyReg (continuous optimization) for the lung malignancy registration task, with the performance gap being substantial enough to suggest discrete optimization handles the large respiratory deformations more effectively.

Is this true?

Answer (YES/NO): YES